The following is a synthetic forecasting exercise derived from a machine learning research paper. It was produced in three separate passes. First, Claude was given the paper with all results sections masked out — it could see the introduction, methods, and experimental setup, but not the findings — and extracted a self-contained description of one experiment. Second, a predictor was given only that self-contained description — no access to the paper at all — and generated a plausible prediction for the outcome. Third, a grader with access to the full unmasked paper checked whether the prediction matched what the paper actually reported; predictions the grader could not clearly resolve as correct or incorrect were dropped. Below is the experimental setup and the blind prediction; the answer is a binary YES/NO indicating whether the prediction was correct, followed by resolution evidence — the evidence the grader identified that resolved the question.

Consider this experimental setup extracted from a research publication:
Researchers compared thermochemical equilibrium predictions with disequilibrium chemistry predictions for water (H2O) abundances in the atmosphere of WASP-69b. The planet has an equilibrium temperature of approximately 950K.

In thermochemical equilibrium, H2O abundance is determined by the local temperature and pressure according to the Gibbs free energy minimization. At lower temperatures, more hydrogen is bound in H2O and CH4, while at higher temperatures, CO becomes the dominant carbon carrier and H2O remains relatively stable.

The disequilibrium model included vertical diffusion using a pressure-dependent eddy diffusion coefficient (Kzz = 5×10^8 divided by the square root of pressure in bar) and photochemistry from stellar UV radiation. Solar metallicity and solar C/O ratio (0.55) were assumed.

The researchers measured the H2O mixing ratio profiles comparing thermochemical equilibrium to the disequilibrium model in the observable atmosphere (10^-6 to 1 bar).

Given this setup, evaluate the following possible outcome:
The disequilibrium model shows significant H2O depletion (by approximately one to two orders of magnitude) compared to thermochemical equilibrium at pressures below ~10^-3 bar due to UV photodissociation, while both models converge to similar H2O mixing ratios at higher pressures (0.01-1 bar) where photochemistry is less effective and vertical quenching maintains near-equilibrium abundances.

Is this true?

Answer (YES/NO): NO